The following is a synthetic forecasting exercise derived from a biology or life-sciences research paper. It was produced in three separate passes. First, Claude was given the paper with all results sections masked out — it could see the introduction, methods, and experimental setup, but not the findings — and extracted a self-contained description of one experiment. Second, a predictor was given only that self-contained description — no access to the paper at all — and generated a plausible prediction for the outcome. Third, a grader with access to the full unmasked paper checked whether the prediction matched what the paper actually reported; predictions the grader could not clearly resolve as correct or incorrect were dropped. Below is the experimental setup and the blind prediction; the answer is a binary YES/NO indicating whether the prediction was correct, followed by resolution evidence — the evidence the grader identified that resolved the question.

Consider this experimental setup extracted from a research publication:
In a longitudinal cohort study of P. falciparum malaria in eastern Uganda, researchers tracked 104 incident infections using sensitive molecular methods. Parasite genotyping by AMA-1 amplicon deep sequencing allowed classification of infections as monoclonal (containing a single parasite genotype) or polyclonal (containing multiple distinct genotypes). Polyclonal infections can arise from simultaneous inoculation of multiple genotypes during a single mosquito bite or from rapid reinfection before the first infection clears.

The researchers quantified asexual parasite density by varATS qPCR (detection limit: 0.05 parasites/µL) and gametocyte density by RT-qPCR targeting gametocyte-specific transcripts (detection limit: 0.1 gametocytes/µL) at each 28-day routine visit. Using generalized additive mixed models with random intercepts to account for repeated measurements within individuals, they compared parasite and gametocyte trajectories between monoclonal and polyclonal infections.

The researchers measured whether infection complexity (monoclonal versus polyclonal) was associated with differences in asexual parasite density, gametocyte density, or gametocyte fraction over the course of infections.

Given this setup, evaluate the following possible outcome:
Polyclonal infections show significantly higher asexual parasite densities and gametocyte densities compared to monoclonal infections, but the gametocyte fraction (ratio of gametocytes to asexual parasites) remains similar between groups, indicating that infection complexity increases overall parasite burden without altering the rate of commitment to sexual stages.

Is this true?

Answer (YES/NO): YES